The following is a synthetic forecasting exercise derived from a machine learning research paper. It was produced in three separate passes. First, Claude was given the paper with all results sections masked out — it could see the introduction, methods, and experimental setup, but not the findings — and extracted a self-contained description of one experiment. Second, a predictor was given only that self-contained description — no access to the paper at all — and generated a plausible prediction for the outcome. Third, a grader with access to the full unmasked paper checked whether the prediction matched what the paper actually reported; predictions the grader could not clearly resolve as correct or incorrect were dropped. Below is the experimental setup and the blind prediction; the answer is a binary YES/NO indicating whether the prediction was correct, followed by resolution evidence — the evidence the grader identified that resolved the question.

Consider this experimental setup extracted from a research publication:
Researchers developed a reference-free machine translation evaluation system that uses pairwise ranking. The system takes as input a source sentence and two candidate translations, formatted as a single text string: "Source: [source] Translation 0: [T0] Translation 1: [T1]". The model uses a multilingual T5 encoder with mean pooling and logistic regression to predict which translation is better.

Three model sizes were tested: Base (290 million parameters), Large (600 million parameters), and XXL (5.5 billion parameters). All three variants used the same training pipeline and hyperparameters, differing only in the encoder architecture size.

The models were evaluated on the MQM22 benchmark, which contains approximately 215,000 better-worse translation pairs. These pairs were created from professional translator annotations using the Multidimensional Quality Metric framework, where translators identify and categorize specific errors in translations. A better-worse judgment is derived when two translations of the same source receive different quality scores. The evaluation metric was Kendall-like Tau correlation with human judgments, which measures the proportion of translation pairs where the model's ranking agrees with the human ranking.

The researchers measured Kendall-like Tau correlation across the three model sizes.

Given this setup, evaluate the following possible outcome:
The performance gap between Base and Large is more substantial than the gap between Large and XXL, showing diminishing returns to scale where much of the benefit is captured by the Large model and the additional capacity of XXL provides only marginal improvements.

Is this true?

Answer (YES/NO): NO